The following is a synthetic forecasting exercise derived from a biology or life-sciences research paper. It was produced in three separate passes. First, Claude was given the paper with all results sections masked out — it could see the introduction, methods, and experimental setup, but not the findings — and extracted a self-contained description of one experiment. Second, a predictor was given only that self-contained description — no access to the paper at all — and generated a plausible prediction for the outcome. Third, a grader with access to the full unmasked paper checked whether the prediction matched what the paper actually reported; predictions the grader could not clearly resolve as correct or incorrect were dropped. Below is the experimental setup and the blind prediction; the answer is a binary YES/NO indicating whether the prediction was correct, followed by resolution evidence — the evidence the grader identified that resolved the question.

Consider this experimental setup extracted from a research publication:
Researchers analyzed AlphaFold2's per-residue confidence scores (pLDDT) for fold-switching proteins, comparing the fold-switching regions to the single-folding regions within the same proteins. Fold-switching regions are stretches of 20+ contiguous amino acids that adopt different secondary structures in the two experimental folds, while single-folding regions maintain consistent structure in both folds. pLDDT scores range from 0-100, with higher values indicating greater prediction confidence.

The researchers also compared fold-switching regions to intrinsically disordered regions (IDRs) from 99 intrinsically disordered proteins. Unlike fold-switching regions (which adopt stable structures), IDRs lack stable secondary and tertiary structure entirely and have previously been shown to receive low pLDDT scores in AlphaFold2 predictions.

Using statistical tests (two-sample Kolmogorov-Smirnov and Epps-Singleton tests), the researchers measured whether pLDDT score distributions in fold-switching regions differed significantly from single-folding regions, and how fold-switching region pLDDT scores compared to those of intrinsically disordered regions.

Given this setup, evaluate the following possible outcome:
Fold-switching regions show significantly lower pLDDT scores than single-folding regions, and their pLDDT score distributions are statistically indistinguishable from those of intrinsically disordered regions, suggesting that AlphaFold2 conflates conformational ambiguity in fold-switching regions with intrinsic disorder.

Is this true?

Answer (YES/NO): NO